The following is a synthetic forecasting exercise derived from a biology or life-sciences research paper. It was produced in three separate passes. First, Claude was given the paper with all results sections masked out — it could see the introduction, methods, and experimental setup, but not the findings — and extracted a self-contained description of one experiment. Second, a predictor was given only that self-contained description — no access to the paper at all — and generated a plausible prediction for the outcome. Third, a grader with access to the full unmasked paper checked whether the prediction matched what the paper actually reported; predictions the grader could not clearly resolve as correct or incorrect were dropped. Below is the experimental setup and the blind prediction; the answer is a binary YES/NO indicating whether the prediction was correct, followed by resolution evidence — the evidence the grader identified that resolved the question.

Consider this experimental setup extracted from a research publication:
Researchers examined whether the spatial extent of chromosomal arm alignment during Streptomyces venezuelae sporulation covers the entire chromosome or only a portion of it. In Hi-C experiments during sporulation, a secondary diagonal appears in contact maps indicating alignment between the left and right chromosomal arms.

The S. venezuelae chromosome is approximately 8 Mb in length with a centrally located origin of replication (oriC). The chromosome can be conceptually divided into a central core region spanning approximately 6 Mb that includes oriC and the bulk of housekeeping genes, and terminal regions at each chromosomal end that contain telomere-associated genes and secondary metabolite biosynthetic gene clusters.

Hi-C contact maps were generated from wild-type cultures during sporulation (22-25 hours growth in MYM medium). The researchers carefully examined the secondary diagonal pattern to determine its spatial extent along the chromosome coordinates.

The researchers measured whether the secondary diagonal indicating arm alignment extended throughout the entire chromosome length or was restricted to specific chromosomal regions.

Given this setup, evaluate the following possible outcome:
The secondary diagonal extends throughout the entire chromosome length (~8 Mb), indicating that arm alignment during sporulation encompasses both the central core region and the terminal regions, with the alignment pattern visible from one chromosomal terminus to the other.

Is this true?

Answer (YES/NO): NO